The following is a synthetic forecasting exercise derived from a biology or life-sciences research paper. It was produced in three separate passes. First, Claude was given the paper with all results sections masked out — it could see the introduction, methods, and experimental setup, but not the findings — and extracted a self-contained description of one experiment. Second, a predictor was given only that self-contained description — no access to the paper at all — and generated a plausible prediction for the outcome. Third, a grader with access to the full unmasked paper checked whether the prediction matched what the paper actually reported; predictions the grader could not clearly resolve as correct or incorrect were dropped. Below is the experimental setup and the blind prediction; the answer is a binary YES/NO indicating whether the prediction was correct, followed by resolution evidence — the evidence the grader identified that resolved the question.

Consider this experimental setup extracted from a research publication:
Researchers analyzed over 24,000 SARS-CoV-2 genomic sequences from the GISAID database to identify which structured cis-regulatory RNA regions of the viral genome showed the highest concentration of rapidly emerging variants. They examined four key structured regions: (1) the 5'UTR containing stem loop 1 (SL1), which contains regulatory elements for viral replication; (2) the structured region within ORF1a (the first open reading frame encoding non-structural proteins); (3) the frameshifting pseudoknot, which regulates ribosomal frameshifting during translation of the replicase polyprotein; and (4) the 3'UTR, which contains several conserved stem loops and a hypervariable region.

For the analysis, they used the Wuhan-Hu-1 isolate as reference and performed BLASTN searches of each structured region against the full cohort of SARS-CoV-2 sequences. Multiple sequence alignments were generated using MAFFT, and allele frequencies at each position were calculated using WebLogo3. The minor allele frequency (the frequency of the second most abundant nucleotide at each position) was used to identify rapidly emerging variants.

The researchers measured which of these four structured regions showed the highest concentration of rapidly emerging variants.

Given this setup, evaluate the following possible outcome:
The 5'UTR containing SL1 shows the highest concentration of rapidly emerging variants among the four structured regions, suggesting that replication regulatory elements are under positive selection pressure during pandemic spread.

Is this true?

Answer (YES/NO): NO